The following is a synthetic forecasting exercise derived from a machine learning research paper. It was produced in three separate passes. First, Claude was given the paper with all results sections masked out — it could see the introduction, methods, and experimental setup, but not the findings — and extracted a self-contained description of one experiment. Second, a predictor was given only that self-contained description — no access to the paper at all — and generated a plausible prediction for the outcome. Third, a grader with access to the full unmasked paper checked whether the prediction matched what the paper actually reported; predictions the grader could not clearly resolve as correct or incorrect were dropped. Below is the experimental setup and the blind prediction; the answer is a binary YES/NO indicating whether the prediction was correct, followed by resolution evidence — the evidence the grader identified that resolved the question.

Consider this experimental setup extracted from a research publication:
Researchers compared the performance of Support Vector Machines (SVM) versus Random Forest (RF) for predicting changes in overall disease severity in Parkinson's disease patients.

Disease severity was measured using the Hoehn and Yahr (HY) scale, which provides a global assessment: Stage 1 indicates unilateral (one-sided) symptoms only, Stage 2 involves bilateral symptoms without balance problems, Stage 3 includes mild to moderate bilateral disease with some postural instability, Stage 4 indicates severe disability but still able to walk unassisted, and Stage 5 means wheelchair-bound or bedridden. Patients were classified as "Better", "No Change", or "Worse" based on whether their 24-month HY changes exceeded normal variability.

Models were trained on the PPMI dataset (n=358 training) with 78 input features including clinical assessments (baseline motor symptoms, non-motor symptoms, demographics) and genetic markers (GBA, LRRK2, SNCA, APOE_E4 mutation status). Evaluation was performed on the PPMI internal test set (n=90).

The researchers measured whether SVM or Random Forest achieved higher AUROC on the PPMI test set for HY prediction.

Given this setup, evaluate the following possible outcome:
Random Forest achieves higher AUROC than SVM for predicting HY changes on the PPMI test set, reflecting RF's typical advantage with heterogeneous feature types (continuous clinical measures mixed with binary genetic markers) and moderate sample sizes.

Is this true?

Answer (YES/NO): NO